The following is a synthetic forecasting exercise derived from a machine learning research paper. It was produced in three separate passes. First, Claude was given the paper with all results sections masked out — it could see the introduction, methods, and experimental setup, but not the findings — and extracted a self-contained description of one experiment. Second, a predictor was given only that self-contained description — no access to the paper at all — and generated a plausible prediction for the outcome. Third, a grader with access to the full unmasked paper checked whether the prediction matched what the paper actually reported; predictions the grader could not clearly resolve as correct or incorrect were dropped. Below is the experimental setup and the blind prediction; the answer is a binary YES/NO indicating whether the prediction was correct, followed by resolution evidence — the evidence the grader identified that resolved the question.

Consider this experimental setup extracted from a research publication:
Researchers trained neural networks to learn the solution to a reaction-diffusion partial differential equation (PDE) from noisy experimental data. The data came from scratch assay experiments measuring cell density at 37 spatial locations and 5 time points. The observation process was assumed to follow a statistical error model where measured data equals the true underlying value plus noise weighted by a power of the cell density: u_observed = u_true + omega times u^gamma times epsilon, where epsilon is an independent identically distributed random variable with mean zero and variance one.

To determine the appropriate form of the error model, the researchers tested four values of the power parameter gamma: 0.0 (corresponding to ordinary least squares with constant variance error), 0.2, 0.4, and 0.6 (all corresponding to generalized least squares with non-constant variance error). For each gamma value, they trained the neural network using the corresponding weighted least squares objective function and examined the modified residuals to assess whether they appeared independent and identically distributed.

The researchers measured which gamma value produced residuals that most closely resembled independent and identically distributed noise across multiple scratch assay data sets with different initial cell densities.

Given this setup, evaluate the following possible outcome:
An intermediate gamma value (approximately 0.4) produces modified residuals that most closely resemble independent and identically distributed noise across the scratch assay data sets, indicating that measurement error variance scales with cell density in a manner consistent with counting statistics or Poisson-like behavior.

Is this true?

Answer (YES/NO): NO